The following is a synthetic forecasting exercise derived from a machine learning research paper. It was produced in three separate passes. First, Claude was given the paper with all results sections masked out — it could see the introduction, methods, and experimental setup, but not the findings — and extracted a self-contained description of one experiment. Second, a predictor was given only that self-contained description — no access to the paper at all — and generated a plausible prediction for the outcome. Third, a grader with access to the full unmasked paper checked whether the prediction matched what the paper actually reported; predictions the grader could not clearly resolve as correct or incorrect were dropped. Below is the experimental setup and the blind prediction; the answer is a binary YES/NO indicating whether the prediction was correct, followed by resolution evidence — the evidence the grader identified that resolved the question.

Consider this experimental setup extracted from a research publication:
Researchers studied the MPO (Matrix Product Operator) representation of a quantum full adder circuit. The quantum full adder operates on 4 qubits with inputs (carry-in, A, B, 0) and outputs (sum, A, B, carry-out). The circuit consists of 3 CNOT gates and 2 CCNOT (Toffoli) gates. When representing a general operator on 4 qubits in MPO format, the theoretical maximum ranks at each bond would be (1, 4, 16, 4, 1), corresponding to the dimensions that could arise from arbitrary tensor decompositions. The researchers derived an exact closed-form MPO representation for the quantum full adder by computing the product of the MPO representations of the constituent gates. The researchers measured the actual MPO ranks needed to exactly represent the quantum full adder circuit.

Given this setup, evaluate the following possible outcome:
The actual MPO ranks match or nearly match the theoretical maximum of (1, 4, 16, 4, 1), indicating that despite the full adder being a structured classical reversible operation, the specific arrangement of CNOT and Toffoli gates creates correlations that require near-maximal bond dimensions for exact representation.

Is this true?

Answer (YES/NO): NO